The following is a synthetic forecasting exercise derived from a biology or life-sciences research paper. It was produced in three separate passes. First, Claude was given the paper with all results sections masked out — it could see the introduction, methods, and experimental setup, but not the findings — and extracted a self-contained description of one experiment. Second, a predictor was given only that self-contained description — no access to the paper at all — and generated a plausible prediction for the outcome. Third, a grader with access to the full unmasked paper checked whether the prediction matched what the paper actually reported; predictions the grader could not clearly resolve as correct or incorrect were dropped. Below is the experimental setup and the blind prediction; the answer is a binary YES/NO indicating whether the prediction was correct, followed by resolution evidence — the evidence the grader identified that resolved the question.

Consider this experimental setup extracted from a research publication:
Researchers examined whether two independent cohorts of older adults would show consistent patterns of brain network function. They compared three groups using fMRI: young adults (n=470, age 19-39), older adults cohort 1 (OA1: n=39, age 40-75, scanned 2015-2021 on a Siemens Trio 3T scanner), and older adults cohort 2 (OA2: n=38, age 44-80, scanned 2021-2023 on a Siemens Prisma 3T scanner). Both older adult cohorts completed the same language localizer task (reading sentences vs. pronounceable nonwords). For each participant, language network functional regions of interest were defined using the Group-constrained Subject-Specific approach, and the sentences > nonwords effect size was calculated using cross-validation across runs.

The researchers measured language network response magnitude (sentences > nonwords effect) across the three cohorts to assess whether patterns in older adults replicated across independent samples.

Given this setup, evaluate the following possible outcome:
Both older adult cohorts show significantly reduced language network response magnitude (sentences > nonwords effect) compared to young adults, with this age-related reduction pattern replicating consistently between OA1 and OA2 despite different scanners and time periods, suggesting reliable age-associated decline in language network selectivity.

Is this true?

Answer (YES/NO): NO